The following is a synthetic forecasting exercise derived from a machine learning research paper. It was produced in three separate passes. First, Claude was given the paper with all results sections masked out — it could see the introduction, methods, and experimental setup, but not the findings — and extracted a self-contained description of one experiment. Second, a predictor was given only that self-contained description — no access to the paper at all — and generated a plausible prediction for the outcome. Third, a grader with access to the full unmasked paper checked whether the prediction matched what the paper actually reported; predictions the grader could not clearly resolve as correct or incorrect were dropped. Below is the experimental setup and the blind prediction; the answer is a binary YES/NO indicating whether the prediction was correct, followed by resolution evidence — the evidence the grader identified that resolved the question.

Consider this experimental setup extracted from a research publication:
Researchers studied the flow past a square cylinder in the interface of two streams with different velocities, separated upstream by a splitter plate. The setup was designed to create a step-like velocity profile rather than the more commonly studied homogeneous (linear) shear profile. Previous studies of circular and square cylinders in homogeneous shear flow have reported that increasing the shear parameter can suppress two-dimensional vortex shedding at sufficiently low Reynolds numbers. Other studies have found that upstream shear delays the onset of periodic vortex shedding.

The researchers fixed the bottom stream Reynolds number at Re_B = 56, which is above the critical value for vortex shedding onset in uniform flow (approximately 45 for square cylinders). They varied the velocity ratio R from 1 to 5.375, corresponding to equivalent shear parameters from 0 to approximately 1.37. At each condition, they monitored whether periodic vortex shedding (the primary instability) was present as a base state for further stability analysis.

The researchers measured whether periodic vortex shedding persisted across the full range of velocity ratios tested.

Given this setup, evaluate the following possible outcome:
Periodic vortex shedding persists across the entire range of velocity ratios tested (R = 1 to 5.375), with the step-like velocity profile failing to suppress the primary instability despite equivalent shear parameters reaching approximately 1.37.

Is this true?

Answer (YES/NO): NO